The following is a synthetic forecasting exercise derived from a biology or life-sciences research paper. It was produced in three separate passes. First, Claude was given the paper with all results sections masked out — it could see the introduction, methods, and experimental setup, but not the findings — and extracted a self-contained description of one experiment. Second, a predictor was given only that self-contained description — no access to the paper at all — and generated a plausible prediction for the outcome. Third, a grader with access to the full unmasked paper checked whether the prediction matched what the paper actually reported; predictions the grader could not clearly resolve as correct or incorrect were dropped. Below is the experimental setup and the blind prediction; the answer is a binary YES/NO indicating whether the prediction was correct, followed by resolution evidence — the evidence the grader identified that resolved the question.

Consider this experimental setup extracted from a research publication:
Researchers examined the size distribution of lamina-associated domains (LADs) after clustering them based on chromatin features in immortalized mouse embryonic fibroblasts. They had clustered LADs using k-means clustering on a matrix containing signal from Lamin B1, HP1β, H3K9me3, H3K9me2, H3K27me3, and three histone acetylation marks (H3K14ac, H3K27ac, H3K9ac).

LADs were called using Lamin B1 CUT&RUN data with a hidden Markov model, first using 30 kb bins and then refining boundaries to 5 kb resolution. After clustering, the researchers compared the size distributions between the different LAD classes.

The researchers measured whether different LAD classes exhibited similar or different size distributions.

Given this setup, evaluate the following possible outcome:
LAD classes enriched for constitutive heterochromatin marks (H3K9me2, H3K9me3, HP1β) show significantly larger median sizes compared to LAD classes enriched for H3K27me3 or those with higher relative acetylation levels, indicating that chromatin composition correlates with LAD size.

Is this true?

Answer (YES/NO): NO